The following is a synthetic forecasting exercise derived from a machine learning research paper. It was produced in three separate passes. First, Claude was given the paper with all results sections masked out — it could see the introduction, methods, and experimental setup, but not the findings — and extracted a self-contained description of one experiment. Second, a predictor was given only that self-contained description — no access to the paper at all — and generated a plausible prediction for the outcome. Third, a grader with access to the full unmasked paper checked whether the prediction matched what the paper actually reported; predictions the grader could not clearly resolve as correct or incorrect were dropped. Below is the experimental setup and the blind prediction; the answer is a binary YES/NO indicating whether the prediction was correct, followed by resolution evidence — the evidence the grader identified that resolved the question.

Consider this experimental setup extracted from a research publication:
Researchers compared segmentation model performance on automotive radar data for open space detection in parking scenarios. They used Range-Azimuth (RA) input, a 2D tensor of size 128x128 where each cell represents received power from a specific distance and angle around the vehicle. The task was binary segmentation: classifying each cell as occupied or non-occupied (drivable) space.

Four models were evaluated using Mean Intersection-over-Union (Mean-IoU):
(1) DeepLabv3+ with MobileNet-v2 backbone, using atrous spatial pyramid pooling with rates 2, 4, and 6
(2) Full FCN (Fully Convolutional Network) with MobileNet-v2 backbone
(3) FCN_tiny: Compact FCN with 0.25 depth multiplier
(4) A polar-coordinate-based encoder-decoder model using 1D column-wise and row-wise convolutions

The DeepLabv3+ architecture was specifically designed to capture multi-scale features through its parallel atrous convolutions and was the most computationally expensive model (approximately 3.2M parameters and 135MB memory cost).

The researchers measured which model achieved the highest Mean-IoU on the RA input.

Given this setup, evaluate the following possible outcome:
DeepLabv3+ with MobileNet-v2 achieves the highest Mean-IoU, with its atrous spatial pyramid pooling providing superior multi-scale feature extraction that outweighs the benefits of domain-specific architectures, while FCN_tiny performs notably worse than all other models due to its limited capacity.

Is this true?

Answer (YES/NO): NO